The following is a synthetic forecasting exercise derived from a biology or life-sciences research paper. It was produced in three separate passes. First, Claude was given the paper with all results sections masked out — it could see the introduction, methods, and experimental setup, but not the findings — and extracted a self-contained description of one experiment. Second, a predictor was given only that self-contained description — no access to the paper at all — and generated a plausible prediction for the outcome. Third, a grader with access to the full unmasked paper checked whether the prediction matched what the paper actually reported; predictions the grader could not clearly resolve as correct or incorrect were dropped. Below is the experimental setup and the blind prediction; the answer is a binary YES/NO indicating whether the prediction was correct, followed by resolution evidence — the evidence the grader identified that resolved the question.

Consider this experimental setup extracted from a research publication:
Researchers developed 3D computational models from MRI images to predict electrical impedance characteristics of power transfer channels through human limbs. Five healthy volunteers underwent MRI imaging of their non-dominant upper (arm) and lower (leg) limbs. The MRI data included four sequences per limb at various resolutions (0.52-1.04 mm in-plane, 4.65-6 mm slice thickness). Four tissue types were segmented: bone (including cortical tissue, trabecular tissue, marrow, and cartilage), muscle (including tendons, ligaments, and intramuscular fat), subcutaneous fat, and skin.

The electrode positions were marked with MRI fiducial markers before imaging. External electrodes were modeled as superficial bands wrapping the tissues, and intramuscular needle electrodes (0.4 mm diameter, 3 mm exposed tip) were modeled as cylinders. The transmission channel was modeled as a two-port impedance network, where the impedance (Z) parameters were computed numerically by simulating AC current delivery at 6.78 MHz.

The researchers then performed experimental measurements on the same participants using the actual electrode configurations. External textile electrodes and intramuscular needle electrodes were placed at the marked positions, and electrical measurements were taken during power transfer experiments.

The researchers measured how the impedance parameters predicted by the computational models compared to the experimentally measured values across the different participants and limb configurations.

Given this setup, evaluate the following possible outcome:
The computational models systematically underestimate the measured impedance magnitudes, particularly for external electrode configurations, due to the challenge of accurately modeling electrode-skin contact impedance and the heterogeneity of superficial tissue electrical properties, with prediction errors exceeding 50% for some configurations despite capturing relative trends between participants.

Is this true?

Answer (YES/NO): NO